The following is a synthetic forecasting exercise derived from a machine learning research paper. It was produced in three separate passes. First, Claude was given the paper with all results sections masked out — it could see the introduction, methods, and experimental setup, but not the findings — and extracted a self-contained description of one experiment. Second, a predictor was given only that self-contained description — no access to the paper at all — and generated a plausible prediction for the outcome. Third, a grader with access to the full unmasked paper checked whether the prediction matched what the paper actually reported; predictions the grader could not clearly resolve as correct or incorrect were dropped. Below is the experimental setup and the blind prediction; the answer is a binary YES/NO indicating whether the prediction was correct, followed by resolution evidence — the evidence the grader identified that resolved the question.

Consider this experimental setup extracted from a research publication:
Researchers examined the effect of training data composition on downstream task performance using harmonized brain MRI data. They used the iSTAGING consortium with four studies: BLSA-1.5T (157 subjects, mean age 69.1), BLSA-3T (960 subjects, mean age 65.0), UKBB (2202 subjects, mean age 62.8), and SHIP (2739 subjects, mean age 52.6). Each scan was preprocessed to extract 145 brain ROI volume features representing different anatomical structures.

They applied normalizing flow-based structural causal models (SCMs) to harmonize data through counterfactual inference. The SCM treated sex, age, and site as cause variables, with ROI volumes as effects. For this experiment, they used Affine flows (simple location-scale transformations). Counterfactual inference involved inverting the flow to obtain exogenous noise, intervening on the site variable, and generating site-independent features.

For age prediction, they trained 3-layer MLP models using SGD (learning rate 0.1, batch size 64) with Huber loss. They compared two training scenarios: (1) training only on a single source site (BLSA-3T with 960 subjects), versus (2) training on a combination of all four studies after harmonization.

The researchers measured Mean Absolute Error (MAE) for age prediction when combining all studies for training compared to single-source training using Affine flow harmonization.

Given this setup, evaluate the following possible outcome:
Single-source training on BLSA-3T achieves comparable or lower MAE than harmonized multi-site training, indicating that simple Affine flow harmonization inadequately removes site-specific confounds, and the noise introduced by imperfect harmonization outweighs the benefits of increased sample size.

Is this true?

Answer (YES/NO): NO